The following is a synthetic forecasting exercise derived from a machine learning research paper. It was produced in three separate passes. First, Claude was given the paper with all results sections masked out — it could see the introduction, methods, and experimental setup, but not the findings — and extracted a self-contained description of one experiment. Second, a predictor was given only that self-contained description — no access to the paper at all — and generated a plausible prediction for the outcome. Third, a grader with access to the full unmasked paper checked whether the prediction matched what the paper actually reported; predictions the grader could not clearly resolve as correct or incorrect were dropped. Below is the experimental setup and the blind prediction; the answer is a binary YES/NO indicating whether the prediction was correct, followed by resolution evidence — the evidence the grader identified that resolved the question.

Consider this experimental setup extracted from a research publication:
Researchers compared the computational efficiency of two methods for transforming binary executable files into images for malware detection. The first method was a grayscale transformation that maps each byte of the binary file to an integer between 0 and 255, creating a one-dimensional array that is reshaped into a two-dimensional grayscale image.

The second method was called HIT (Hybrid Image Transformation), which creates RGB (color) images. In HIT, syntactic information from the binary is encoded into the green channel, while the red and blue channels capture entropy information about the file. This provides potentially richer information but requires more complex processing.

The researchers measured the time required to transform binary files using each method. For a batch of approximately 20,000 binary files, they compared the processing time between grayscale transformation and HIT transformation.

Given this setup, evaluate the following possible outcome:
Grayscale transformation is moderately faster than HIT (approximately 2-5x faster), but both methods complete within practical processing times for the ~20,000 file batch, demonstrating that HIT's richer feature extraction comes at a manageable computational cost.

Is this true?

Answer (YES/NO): NO